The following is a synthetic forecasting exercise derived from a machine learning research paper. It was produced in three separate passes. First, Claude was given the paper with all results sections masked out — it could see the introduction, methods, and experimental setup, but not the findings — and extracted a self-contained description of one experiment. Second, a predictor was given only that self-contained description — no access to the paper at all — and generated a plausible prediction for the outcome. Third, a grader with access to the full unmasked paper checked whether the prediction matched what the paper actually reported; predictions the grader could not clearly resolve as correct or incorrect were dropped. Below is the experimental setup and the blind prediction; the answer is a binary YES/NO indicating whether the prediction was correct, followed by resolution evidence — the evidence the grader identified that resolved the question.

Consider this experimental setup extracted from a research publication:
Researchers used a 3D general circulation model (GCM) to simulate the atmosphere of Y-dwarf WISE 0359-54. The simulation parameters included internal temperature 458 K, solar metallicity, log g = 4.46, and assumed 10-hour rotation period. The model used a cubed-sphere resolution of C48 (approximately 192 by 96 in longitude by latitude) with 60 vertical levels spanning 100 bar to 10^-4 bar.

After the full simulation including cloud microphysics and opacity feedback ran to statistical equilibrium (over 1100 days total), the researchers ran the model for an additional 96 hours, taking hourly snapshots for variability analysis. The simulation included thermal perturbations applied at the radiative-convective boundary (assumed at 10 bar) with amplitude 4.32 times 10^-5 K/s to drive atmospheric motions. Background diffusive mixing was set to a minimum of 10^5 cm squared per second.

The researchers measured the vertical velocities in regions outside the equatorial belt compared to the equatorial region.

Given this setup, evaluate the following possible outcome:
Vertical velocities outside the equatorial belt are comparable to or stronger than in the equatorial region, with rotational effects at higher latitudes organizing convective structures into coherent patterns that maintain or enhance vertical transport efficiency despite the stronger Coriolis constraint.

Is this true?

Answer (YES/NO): NO